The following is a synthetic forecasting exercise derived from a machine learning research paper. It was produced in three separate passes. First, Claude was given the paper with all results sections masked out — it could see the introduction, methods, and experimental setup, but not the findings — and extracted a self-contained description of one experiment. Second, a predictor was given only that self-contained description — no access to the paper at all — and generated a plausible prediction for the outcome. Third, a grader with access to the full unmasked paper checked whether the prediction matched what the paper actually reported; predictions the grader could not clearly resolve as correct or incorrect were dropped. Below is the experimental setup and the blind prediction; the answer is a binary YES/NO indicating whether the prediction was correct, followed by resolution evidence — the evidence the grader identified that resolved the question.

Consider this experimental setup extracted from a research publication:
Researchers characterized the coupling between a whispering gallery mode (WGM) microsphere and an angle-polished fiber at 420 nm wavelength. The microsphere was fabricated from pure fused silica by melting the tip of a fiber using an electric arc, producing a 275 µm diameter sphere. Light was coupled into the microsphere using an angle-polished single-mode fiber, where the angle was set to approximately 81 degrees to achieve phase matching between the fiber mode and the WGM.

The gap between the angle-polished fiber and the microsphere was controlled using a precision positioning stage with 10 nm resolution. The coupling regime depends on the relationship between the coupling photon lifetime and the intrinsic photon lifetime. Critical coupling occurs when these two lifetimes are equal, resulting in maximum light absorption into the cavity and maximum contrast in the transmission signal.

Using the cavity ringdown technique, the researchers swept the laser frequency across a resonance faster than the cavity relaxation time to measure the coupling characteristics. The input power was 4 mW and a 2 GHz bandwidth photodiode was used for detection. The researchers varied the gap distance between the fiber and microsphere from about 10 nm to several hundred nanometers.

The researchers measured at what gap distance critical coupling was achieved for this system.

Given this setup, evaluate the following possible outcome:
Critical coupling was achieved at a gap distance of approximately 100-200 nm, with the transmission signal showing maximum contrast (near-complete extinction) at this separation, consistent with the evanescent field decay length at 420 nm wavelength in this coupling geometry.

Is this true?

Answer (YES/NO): NO